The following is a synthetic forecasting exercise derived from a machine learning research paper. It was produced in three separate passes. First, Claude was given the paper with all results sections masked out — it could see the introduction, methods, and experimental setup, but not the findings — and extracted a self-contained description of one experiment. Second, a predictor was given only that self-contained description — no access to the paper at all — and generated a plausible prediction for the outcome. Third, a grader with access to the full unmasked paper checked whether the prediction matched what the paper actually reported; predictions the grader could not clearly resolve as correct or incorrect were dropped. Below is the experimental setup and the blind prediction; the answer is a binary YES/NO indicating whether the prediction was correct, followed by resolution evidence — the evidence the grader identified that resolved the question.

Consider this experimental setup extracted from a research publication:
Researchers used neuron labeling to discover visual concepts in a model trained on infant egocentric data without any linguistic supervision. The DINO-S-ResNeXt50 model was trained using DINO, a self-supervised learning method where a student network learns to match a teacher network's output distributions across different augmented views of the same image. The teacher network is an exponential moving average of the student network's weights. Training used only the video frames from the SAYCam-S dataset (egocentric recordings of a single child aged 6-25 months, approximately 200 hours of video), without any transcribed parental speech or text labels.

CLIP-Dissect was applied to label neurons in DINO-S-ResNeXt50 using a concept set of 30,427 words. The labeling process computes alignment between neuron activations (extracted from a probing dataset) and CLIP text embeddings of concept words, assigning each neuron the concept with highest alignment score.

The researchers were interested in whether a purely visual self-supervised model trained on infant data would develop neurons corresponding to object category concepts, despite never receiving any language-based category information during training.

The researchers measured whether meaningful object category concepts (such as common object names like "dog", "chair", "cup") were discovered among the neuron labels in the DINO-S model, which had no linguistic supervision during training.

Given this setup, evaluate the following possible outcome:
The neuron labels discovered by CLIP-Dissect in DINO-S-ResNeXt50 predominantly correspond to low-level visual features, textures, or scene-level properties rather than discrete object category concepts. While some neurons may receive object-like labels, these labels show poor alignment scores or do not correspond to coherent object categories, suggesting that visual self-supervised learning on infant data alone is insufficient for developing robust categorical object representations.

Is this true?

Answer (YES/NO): NO